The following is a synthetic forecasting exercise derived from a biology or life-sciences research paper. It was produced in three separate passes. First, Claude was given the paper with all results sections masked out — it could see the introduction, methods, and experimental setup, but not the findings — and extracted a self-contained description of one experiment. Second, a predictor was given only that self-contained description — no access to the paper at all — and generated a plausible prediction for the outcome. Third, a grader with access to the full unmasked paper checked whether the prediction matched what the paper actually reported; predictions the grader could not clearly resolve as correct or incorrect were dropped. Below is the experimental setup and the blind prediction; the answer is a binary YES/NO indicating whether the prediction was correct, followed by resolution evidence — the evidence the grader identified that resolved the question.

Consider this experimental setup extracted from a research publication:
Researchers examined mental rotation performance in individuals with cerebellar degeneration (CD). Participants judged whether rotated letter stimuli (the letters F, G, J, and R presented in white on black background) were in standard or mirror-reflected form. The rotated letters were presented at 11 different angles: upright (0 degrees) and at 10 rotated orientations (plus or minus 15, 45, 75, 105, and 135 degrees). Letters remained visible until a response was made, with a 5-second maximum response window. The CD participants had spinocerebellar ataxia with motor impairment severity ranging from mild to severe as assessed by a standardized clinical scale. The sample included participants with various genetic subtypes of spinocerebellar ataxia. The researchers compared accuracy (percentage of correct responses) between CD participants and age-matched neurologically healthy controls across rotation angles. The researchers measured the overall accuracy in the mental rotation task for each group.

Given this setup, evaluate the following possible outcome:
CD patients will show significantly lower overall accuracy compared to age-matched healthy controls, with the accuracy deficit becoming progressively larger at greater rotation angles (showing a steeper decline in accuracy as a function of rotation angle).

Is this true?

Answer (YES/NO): NO